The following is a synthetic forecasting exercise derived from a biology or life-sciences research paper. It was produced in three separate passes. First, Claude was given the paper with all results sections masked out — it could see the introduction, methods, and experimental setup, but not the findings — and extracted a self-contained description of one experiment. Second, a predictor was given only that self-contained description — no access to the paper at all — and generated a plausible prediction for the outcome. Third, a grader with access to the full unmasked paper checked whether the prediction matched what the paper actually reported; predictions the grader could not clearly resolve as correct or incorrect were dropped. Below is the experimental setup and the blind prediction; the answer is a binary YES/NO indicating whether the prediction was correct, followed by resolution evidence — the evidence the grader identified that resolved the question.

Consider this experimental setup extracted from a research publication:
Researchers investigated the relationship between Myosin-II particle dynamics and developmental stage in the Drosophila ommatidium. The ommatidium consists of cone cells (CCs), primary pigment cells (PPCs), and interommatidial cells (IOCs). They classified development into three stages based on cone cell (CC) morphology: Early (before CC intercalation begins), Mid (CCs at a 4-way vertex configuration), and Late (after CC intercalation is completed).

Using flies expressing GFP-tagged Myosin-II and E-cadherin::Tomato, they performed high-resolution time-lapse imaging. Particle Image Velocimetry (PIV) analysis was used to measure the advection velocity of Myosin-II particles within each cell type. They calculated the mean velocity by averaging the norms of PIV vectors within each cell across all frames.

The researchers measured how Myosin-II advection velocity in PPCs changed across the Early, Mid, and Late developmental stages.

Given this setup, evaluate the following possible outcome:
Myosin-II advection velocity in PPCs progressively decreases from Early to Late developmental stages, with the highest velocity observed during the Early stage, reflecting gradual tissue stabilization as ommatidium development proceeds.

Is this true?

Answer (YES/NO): NO